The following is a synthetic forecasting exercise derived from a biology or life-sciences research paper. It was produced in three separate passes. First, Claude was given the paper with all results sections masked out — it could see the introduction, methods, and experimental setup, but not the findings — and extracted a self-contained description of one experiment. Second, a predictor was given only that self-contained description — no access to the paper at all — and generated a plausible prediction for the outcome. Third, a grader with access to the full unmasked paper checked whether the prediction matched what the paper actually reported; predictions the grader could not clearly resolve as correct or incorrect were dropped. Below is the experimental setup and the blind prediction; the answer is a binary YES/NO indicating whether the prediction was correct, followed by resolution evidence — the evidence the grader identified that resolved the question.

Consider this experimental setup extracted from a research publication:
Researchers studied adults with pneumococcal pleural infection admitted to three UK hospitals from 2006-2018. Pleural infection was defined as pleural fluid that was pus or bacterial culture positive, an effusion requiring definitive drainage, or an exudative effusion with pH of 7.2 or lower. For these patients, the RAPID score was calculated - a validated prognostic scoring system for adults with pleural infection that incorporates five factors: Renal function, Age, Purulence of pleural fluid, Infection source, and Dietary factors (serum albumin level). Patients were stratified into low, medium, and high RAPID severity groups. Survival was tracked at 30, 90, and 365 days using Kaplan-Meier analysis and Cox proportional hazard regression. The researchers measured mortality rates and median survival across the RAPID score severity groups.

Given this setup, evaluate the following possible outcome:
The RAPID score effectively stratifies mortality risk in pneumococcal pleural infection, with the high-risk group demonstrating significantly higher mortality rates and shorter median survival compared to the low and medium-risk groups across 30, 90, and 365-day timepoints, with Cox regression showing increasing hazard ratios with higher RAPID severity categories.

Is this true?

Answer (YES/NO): YES